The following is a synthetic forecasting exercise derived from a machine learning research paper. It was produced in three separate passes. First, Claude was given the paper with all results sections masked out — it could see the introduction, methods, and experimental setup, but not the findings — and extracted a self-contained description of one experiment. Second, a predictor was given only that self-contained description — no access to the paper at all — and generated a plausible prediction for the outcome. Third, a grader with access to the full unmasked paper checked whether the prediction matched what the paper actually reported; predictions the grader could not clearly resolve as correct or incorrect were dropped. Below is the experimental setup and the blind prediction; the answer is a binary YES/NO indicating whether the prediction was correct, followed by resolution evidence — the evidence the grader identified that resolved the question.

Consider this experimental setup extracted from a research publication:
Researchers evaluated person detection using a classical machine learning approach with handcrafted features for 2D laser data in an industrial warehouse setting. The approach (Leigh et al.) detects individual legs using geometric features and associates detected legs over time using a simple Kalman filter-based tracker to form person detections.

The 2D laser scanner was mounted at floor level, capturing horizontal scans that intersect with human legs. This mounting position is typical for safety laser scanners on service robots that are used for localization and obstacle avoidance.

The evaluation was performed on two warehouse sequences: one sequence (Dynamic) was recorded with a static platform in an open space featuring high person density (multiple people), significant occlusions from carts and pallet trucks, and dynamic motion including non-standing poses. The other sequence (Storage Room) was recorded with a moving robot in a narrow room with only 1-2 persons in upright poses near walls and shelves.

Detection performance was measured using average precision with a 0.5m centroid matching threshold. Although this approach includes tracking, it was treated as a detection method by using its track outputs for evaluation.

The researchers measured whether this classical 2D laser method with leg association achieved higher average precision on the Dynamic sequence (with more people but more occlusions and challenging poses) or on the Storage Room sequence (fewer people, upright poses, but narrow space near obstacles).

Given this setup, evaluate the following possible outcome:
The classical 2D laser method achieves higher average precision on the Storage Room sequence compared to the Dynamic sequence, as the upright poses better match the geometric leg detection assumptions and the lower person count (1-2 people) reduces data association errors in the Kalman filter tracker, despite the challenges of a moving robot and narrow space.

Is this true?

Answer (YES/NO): YES